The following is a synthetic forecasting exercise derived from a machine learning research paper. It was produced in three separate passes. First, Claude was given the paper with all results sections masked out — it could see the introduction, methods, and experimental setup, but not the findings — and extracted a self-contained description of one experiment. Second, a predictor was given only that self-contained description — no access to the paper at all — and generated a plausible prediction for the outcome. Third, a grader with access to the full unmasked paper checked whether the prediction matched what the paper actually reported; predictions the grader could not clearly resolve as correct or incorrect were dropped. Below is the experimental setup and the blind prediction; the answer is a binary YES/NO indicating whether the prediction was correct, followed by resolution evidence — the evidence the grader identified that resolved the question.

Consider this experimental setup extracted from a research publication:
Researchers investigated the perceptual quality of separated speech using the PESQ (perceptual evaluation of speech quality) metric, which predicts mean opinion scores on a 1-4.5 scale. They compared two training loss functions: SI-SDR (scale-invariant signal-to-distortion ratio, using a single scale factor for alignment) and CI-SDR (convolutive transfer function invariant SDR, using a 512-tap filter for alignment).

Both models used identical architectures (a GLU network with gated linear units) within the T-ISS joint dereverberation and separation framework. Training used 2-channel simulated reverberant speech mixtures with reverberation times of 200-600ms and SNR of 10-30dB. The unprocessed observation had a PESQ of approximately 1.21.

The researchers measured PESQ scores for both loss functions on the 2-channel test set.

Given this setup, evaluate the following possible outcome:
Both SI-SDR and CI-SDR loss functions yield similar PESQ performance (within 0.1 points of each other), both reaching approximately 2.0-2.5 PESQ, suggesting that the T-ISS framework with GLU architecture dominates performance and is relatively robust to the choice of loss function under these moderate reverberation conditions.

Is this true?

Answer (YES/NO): NO